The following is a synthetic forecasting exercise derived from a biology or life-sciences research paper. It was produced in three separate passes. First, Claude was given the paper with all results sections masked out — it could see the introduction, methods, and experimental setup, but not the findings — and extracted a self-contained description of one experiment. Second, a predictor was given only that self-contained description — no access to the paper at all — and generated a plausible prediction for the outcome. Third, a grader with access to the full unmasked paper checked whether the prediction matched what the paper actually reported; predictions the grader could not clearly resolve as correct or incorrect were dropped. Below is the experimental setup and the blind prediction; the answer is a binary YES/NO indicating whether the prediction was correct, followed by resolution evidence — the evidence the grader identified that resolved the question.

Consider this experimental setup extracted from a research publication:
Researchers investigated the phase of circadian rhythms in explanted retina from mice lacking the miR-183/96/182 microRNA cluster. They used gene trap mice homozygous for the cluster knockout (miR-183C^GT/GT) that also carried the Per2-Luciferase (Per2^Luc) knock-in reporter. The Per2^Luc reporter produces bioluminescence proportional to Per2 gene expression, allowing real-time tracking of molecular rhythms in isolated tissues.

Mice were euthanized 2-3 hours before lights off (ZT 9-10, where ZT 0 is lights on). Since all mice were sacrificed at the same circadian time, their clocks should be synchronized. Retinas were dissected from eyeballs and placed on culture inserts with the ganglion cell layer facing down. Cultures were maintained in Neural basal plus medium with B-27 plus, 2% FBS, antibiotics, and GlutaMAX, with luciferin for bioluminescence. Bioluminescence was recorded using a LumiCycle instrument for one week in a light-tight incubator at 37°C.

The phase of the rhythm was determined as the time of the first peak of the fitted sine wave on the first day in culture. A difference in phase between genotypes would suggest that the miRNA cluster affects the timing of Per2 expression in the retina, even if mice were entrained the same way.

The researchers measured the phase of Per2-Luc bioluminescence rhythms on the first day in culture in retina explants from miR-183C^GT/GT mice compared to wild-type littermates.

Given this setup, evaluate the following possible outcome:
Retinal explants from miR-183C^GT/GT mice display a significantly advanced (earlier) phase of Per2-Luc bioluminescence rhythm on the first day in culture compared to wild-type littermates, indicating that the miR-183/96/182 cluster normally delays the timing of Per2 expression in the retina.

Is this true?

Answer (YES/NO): NO